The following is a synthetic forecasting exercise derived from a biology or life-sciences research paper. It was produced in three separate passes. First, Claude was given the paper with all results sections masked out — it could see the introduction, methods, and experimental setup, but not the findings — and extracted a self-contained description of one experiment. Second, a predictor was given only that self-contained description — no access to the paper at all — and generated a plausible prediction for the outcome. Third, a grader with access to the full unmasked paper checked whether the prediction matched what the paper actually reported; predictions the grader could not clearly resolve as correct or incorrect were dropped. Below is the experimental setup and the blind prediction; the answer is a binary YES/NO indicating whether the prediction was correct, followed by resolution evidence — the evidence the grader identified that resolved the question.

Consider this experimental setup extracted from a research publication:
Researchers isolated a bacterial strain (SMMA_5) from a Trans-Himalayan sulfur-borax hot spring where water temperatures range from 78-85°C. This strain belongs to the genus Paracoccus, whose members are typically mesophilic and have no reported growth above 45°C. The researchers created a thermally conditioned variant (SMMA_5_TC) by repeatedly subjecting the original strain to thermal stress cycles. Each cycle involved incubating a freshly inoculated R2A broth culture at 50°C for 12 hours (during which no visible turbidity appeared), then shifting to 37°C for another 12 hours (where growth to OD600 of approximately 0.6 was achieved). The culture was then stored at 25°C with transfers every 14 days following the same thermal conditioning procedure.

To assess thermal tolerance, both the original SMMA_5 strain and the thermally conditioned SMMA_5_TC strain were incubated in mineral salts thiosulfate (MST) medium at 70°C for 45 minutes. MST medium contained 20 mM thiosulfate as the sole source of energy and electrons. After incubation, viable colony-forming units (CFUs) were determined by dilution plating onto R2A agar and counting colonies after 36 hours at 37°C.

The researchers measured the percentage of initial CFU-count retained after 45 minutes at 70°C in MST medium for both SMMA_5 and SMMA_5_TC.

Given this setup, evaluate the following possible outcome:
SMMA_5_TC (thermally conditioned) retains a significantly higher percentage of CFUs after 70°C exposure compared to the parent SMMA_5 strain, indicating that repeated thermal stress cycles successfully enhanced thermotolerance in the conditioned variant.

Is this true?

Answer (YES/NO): YES